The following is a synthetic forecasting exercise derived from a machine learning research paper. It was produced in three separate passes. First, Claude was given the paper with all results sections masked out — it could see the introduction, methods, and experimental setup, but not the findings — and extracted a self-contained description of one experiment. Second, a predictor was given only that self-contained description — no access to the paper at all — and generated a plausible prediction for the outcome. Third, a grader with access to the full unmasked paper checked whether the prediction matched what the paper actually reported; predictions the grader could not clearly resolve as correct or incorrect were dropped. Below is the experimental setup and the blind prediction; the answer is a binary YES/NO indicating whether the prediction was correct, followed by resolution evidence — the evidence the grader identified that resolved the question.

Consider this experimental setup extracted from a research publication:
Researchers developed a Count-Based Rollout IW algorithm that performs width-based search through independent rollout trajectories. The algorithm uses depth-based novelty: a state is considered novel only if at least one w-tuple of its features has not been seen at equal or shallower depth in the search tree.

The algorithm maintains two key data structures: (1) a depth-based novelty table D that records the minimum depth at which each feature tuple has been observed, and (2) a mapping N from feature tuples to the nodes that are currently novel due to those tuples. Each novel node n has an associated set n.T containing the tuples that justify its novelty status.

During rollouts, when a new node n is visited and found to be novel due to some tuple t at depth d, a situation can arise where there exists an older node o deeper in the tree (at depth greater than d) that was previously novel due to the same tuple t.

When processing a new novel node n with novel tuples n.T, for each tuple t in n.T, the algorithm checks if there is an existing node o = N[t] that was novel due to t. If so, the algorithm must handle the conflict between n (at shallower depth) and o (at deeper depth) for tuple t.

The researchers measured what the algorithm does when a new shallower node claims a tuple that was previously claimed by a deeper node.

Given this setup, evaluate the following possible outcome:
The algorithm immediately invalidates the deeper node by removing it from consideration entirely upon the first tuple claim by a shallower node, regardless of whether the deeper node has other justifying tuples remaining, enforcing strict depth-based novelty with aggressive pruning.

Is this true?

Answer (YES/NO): NO